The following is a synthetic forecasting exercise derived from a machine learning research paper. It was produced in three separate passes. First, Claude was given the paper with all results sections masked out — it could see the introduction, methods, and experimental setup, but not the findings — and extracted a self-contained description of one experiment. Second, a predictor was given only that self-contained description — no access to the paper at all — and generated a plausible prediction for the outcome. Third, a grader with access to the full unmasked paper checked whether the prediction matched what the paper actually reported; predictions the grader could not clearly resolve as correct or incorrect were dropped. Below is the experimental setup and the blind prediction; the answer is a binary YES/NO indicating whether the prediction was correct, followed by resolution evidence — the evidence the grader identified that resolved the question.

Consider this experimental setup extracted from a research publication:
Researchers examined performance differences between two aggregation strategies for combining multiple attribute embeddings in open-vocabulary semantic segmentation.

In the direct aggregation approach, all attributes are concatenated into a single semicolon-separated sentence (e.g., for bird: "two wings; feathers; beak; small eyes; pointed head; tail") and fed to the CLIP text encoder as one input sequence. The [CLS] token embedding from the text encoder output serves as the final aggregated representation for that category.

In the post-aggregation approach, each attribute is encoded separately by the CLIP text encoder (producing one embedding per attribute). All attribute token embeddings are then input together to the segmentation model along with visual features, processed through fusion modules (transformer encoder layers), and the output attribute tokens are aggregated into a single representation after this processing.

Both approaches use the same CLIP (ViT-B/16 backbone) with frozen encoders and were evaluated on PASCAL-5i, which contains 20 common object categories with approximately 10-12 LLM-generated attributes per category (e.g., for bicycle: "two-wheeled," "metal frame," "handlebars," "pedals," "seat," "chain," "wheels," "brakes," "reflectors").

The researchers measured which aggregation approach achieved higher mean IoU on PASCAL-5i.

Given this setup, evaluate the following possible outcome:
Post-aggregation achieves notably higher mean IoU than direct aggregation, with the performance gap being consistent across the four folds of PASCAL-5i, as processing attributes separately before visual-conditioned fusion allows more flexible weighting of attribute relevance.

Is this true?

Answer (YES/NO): YES